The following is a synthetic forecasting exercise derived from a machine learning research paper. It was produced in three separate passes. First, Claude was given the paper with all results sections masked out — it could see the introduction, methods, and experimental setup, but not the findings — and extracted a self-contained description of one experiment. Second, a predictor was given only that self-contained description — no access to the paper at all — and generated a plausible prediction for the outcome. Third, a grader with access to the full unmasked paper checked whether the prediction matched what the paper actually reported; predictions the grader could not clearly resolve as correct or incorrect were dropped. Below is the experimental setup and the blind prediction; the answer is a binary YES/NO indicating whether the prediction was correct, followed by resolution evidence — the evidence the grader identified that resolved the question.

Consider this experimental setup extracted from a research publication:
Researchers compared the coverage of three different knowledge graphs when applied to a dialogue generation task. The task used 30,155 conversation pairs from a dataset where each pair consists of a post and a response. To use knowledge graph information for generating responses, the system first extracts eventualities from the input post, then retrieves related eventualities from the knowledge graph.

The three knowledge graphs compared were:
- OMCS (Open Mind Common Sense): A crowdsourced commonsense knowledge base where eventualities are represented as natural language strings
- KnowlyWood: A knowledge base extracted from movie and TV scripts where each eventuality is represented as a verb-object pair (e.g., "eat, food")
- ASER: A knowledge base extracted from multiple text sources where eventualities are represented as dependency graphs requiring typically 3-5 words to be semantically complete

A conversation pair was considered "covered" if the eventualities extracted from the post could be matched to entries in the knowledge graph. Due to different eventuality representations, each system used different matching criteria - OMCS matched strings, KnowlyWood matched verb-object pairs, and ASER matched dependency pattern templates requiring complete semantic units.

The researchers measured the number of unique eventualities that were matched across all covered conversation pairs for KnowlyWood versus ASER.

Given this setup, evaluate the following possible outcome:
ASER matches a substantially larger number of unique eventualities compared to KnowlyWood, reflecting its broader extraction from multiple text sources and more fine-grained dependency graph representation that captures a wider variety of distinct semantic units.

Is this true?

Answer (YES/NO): NO